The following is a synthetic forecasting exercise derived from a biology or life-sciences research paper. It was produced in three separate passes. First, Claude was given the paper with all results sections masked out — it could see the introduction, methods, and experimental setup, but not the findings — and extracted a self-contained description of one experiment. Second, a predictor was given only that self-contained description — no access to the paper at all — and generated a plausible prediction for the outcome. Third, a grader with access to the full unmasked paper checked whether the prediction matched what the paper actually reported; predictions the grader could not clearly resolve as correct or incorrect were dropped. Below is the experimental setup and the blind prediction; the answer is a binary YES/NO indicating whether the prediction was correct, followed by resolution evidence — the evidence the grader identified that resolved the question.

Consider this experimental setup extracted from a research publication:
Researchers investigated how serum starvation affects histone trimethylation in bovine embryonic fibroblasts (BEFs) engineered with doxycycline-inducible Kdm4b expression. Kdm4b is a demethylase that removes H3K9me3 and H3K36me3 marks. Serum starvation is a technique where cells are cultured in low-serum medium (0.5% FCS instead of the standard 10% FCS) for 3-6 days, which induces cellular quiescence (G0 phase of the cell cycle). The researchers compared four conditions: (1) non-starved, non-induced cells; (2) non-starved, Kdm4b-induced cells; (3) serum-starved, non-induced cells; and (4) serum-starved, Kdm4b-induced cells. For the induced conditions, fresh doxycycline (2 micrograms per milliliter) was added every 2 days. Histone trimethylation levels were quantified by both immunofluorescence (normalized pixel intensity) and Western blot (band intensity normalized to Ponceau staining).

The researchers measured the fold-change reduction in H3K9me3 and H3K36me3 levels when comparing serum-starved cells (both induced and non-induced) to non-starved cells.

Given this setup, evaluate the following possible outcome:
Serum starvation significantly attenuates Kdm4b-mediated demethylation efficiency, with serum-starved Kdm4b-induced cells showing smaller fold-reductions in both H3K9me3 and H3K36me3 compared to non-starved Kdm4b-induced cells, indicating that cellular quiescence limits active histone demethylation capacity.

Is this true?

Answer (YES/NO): NO